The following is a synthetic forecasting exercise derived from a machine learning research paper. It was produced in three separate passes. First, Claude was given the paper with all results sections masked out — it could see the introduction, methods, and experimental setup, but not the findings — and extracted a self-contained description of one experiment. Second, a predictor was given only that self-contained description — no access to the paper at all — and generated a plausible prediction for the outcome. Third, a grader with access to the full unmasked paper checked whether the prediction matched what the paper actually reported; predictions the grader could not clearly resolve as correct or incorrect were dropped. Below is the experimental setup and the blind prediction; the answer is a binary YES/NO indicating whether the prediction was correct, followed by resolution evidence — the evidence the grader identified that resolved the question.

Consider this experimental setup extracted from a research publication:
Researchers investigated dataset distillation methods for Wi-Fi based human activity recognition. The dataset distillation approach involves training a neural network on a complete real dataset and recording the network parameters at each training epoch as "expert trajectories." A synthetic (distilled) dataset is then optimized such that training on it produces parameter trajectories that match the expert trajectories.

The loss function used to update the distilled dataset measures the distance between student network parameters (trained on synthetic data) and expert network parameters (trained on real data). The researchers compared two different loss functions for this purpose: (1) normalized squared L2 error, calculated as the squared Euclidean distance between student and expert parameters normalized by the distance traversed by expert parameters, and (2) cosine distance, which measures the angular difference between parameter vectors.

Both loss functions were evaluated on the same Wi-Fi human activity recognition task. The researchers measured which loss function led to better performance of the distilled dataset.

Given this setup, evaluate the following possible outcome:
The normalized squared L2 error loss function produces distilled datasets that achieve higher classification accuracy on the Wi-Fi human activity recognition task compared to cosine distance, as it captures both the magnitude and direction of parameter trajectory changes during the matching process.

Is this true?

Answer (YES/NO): YES